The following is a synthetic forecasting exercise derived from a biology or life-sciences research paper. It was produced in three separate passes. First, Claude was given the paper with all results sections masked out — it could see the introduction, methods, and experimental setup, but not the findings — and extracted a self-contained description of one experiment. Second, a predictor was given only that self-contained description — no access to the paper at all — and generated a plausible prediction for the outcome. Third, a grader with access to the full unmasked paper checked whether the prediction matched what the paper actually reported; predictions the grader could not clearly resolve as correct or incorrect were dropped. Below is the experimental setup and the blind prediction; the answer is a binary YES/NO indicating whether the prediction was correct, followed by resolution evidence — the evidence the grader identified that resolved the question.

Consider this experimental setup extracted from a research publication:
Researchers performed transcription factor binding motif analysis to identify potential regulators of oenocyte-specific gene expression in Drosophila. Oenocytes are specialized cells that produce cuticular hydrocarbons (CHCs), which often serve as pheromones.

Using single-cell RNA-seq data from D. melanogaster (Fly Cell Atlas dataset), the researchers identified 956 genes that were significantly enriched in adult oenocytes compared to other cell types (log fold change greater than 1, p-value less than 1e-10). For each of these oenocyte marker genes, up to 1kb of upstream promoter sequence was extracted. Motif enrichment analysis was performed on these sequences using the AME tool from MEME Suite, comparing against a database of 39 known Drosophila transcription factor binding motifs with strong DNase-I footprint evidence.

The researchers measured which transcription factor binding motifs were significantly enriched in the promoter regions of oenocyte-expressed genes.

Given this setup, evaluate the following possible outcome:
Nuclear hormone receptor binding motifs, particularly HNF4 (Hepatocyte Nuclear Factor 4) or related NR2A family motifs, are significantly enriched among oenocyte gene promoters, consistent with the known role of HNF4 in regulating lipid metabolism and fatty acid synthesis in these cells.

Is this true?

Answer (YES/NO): NO